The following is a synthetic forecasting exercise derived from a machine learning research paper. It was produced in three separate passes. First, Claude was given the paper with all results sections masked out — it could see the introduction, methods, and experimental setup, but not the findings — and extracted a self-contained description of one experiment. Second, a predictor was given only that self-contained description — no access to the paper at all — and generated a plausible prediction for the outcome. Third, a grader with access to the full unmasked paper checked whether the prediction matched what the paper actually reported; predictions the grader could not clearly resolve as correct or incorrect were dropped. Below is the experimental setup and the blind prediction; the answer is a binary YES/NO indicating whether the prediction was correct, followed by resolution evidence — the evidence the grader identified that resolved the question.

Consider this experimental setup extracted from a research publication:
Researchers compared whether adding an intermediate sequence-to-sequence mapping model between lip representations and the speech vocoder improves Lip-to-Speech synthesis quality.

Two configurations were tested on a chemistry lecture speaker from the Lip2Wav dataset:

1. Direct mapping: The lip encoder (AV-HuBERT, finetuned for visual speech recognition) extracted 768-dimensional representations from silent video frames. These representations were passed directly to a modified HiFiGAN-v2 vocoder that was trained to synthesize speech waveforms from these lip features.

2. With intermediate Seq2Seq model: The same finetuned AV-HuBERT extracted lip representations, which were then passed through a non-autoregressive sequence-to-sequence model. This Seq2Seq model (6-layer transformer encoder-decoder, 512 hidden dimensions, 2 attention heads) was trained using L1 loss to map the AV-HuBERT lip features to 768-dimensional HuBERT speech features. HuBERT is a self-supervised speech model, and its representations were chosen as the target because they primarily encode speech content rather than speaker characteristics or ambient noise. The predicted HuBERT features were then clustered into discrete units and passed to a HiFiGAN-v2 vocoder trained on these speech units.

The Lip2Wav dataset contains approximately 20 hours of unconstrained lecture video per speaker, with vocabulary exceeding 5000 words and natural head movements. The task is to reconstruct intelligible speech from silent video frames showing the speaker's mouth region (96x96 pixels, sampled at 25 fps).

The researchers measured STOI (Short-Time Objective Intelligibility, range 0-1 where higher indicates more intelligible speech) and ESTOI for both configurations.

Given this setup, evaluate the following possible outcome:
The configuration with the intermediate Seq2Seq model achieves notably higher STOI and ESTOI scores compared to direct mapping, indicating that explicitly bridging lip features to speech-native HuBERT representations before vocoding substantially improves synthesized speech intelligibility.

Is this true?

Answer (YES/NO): YES